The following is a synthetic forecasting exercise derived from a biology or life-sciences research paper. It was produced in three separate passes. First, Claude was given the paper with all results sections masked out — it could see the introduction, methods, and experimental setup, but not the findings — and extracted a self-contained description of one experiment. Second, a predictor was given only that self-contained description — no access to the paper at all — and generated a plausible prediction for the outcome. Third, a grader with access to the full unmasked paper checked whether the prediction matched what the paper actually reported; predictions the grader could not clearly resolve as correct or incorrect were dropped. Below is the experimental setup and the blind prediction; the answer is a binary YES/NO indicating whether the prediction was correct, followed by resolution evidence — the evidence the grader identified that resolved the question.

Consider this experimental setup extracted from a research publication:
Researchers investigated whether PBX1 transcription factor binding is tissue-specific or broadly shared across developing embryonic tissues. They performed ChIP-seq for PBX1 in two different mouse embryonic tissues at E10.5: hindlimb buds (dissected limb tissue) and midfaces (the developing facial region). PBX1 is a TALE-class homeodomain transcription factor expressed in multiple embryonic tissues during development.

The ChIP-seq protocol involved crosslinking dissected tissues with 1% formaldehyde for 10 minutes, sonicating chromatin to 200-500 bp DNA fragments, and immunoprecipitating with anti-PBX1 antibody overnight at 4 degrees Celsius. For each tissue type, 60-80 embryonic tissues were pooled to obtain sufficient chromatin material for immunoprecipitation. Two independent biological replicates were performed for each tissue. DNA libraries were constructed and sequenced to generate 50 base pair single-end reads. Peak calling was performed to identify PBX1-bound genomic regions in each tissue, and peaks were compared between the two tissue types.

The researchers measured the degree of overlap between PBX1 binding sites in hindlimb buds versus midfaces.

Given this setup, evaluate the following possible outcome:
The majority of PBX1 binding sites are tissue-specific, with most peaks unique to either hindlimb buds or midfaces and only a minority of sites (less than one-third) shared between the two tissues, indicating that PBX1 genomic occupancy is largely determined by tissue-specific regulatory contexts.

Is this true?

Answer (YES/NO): NO